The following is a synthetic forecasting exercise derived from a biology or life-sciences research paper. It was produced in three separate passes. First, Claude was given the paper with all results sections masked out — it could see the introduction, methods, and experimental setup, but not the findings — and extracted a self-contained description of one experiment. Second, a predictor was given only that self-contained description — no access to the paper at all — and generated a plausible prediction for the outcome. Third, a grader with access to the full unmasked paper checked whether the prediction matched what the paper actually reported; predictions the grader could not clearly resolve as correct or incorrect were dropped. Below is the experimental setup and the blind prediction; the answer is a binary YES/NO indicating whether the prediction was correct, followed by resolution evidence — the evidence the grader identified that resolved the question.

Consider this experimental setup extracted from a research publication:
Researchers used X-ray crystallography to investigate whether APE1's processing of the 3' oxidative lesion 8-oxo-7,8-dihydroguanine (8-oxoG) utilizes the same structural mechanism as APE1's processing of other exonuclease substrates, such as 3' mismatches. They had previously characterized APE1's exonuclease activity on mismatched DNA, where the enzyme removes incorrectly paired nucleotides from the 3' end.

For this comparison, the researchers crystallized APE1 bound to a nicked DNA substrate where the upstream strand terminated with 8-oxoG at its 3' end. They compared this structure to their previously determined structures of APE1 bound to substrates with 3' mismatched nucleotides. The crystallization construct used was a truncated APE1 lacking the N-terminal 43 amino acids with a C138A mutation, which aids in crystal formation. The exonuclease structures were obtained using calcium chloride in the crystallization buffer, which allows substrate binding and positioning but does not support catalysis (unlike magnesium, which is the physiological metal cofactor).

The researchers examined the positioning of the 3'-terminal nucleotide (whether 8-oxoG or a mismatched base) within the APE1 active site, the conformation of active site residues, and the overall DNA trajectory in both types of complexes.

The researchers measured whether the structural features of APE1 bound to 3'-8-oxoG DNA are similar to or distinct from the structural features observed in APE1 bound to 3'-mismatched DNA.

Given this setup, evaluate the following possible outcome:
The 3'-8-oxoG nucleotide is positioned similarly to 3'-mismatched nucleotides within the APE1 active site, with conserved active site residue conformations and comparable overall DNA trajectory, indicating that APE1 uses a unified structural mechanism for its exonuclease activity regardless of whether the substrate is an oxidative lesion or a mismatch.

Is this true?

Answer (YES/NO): YES